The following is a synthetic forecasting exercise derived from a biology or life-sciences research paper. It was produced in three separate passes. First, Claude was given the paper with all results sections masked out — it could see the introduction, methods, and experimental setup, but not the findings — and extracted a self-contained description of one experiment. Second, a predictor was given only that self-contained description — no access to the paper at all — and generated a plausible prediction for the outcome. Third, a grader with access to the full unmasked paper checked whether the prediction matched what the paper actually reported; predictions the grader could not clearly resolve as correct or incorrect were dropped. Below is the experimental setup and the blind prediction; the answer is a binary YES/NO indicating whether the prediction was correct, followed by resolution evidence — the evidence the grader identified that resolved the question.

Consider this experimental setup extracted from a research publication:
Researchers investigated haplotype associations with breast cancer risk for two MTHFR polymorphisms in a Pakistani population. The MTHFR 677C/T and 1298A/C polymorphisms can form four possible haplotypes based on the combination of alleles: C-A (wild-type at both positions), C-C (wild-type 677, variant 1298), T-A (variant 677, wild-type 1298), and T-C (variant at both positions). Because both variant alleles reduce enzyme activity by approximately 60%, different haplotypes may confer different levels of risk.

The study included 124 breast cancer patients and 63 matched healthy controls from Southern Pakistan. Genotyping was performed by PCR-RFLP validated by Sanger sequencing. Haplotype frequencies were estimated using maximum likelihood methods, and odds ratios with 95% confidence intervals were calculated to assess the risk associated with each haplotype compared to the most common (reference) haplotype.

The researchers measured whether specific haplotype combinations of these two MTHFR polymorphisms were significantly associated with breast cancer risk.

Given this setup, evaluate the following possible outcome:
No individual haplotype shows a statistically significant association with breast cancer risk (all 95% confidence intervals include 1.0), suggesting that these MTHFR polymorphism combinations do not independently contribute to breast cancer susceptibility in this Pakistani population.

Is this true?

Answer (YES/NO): NO